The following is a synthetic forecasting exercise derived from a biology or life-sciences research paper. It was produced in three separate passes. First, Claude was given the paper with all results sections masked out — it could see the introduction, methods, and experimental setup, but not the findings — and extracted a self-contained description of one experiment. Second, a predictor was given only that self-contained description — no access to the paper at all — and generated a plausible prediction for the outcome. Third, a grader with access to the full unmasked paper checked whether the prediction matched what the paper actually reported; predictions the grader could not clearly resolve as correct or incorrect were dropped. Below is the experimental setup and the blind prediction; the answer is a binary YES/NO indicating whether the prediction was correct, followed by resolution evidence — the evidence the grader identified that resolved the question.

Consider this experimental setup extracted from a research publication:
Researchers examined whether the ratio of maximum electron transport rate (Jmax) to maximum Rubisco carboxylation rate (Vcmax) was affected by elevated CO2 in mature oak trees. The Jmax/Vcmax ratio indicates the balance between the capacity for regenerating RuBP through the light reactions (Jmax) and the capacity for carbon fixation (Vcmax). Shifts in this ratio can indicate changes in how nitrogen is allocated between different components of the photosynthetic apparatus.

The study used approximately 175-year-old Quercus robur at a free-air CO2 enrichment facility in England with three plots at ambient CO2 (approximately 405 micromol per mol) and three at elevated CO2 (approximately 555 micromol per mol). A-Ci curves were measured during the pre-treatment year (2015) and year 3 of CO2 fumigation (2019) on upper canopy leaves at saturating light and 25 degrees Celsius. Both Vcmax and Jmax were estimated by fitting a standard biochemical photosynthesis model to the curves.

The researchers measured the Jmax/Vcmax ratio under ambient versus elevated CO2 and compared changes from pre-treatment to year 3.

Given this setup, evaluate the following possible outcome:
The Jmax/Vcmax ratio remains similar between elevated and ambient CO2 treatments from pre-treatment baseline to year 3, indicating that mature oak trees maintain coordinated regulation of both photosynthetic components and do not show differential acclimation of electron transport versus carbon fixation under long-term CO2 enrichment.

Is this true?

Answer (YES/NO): YES